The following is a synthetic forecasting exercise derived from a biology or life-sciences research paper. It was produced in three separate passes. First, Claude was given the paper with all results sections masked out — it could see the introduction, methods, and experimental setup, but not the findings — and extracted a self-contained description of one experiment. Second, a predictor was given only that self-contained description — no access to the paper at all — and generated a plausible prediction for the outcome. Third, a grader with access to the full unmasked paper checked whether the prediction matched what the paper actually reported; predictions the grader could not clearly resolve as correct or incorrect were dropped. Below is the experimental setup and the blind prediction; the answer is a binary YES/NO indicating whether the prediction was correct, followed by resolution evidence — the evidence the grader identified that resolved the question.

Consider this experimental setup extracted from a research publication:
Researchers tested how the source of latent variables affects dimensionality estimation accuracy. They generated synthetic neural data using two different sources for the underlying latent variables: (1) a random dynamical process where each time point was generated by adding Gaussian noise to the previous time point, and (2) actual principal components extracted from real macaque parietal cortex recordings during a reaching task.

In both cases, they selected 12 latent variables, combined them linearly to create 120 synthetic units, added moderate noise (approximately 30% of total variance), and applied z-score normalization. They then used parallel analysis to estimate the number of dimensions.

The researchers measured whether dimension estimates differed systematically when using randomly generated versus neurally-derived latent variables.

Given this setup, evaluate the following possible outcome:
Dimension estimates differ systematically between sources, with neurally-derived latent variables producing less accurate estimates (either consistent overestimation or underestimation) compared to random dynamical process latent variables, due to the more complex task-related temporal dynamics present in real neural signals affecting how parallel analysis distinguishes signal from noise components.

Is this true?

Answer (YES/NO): NO